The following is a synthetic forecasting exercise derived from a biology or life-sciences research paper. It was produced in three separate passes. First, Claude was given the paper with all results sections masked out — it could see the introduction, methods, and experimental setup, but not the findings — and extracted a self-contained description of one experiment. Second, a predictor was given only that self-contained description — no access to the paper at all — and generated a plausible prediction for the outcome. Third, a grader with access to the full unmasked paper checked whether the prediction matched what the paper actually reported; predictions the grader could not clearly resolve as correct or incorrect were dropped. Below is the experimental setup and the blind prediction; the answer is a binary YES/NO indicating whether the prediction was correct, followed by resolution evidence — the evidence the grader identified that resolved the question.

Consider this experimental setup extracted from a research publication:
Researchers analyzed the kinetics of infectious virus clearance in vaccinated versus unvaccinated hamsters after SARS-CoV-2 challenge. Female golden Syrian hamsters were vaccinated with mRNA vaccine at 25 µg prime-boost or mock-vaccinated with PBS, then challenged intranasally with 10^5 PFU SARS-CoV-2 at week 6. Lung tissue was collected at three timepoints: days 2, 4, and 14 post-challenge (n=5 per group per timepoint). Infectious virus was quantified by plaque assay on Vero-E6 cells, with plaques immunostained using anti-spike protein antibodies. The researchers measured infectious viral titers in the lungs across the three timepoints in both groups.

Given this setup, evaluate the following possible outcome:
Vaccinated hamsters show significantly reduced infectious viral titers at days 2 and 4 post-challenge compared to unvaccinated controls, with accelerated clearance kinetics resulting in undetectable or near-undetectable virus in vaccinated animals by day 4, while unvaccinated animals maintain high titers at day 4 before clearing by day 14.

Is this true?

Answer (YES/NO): YES